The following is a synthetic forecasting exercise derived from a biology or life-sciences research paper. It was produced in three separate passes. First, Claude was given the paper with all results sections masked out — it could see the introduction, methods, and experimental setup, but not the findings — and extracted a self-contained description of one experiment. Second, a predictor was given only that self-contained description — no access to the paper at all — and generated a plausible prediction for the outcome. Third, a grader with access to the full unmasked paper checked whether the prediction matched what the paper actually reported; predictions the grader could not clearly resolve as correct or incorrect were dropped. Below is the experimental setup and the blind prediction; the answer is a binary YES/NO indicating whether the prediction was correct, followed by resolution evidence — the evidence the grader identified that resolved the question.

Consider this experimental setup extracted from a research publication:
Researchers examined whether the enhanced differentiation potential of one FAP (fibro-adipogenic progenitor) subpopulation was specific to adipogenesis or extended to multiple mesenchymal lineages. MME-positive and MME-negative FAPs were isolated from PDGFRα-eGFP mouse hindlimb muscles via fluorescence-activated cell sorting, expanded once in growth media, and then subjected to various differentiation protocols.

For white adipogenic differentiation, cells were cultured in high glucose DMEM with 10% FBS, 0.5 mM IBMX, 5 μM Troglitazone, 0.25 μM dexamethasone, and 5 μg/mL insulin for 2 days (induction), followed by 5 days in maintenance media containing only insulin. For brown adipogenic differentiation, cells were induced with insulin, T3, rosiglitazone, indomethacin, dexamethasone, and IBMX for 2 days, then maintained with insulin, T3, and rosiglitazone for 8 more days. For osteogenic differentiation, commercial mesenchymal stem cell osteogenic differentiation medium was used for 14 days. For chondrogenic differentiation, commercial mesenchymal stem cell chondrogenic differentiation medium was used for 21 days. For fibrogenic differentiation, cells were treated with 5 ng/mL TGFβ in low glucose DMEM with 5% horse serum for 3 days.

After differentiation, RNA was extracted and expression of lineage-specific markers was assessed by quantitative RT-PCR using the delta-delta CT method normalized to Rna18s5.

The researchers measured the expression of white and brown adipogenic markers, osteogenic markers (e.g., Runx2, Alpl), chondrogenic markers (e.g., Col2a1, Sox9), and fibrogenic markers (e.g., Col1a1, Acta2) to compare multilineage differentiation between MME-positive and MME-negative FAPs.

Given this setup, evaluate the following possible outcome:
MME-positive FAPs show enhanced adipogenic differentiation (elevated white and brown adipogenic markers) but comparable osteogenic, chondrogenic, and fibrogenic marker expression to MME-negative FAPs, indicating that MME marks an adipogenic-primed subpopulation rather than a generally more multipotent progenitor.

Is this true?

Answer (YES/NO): NO